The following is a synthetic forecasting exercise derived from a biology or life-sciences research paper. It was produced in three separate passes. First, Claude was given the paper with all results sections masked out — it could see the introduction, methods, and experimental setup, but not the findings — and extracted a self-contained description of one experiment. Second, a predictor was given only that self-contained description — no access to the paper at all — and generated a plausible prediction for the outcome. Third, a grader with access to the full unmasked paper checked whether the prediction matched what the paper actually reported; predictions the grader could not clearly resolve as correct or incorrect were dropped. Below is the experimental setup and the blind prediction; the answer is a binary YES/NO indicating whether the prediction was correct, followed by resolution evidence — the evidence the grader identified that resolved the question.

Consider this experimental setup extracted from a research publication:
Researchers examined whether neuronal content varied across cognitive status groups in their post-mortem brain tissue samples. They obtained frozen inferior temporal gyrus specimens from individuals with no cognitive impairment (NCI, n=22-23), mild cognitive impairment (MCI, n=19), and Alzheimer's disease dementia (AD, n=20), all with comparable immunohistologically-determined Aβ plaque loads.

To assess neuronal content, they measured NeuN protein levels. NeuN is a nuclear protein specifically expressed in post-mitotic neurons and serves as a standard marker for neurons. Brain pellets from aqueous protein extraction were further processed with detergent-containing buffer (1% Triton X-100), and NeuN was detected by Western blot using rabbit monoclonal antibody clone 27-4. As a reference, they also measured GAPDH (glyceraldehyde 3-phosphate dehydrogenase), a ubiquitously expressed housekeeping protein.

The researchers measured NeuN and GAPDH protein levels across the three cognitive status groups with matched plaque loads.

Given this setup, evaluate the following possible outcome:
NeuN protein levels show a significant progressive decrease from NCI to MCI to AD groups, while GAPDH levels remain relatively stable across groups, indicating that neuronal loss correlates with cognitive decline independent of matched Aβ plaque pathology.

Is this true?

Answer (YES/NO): NO